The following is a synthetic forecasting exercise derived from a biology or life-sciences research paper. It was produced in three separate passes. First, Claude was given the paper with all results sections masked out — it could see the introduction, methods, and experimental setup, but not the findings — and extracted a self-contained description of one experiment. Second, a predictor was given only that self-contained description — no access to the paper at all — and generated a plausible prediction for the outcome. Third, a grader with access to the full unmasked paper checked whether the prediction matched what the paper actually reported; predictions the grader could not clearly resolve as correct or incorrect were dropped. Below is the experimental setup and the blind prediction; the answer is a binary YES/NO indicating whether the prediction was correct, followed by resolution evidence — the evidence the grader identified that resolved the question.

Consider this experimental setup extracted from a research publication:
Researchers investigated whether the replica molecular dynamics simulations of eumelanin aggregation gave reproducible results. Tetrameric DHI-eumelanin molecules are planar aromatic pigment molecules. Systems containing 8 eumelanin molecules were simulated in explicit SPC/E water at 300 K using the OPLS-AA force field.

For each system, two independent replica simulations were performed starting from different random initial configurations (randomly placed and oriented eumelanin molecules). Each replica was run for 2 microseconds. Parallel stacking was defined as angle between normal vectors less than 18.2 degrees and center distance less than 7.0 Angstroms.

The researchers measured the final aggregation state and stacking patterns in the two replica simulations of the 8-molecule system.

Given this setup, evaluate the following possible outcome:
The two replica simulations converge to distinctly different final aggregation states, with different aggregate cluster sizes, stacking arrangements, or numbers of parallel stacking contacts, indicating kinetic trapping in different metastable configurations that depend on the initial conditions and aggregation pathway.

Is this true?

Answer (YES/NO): NO